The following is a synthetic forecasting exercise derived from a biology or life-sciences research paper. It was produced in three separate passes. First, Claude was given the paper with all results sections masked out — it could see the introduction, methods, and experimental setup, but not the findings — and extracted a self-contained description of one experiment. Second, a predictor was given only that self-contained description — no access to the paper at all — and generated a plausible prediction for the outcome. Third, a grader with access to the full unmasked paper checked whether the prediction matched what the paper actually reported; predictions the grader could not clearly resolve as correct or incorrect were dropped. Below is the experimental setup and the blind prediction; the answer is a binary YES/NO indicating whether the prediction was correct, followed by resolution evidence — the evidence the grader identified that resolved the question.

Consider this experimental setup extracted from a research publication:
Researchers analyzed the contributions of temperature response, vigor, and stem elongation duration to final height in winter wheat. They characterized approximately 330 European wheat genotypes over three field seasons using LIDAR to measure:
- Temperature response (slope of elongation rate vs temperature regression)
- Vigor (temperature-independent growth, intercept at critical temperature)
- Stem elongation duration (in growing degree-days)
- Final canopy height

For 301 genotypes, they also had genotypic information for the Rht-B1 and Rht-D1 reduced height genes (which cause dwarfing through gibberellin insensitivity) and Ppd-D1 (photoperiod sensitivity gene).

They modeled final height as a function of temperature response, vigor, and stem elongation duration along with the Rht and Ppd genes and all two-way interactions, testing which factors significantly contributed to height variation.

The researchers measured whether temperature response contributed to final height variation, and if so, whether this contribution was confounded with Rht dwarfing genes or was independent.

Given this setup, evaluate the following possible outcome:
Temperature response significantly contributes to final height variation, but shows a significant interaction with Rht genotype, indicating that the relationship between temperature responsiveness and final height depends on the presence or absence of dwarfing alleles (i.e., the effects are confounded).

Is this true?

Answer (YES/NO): NO